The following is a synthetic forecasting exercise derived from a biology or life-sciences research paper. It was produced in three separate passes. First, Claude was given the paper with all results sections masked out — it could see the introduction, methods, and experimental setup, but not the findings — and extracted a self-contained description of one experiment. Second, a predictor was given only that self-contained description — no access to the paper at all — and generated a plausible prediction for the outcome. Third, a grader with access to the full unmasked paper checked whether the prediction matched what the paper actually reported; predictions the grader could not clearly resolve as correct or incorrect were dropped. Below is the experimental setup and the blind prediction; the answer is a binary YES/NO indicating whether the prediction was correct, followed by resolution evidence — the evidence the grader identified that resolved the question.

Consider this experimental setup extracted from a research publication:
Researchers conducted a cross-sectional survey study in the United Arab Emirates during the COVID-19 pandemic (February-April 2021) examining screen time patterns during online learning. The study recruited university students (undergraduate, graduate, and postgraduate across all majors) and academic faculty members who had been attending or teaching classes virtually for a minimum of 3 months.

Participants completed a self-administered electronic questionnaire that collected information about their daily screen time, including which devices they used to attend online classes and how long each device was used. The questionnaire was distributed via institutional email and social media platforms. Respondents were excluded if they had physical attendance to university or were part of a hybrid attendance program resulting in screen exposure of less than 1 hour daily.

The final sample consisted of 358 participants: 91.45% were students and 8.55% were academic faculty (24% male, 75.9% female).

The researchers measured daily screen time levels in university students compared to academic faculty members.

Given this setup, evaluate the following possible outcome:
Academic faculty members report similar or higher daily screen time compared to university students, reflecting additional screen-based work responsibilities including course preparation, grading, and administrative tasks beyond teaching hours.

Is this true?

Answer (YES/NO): NO